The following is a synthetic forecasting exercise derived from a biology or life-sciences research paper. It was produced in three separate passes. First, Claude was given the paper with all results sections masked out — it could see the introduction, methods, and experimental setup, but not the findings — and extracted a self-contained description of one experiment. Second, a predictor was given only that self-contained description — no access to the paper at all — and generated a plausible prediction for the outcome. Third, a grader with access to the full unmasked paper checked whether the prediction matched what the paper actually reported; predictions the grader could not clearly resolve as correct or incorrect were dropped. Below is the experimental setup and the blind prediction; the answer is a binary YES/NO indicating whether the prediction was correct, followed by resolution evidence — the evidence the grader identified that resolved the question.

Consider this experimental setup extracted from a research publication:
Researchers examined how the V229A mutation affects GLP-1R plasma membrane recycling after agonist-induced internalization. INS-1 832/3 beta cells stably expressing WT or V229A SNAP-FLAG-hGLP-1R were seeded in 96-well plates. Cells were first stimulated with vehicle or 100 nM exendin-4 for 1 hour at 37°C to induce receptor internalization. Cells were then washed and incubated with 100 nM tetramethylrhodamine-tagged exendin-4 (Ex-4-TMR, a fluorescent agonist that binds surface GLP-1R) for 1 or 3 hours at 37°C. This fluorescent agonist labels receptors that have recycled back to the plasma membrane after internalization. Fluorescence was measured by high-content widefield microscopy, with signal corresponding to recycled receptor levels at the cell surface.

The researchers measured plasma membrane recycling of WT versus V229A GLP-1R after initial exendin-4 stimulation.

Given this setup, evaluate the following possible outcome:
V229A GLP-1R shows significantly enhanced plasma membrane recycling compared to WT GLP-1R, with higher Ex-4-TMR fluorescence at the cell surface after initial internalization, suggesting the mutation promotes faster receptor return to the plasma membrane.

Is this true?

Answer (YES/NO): YES